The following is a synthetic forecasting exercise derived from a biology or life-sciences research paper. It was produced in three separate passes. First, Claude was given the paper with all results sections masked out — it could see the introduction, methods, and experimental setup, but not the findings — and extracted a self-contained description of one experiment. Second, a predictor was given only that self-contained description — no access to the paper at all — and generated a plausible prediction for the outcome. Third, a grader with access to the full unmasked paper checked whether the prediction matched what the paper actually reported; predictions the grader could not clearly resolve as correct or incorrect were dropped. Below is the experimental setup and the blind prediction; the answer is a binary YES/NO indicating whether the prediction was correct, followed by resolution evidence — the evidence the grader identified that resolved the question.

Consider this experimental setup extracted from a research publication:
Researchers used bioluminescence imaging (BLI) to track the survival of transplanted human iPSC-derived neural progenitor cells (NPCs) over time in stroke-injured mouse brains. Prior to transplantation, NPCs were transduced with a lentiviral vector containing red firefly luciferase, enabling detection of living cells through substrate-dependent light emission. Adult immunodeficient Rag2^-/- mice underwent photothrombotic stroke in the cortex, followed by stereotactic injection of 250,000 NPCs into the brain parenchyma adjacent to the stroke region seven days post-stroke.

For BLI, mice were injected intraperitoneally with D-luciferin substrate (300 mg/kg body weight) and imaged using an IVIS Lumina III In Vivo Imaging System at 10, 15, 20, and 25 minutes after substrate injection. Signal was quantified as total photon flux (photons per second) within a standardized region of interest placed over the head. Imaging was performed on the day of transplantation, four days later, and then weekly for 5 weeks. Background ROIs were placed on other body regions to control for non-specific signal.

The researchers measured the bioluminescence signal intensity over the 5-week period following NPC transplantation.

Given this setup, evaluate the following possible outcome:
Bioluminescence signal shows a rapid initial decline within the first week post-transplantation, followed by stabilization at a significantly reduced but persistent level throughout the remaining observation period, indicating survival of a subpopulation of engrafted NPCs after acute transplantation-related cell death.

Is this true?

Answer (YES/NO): NO